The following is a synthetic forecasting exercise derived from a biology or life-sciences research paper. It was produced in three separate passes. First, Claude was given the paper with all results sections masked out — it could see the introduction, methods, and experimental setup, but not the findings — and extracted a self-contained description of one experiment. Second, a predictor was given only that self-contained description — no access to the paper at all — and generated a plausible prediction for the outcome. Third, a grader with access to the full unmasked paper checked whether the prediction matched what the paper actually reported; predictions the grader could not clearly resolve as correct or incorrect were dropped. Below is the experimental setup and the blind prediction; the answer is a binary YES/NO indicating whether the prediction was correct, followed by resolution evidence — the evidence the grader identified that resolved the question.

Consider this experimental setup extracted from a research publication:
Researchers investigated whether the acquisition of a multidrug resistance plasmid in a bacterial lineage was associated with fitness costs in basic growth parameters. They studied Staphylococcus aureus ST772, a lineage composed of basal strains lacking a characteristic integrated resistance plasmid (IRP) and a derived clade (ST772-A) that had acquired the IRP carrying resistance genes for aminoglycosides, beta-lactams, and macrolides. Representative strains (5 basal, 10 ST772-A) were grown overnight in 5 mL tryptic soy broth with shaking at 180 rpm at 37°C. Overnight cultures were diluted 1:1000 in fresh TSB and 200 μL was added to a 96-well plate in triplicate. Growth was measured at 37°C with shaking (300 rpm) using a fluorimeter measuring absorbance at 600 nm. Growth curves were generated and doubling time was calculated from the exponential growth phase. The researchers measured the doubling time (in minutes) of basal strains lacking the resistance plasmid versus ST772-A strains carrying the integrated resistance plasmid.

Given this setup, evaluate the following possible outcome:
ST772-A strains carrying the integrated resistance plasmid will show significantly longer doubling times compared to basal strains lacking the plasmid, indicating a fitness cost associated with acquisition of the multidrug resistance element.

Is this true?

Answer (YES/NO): NO